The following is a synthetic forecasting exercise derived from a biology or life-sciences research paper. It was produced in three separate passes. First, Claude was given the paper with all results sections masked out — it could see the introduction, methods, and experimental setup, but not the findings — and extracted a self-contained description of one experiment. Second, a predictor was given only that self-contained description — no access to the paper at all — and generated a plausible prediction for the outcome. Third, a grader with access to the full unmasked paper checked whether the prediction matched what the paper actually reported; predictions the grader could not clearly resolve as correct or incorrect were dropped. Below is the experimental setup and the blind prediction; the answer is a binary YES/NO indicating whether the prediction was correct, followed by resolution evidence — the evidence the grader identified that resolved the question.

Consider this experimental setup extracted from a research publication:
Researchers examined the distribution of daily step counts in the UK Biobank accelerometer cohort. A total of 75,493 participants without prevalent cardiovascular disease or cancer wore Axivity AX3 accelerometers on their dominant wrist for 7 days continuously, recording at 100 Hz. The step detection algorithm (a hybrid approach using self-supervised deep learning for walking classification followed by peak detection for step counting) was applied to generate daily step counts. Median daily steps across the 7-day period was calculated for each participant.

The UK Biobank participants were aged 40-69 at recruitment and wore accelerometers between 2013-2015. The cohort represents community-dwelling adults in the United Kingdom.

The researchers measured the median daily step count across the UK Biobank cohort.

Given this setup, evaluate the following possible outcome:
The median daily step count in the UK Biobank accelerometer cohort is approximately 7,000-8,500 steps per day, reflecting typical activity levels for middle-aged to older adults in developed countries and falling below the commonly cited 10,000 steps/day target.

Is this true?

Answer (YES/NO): NO